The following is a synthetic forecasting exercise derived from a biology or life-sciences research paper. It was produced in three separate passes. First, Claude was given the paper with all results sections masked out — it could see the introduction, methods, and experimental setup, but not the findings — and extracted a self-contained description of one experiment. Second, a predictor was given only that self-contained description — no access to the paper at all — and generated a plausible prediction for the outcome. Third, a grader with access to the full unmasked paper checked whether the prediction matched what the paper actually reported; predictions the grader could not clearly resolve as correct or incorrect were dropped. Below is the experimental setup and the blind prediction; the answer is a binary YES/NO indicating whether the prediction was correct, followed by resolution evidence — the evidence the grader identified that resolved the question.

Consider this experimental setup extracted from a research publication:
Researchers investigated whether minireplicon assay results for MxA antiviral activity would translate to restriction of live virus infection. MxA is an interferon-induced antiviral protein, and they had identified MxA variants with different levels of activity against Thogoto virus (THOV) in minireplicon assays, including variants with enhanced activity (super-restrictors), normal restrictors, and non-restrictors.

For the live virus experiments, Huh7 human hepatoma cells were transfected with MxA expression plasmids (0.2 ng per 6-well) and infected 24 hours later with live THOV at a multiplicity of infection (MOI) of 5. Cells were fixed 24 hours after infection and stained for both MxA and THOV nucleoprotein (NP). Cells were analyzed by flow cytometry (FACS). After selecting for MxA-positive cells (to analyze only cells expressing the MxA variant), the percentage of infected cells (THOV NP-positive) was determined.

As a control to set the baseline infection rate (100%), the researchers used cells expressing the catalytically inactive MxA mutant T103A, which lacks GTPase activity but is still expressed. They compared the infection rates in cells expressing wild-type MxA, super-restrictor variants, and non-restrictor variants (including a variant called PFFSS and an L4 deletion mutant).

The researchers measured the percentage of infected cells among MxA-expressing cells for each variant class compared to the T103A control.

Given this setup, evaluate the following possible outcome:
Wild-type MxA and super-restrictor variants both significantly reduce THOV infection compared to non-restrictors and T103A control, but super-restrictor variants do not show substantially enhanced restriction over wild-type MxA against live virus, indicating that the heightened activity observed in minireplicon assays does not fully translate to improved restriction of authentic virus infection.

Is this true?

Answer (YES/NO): NO